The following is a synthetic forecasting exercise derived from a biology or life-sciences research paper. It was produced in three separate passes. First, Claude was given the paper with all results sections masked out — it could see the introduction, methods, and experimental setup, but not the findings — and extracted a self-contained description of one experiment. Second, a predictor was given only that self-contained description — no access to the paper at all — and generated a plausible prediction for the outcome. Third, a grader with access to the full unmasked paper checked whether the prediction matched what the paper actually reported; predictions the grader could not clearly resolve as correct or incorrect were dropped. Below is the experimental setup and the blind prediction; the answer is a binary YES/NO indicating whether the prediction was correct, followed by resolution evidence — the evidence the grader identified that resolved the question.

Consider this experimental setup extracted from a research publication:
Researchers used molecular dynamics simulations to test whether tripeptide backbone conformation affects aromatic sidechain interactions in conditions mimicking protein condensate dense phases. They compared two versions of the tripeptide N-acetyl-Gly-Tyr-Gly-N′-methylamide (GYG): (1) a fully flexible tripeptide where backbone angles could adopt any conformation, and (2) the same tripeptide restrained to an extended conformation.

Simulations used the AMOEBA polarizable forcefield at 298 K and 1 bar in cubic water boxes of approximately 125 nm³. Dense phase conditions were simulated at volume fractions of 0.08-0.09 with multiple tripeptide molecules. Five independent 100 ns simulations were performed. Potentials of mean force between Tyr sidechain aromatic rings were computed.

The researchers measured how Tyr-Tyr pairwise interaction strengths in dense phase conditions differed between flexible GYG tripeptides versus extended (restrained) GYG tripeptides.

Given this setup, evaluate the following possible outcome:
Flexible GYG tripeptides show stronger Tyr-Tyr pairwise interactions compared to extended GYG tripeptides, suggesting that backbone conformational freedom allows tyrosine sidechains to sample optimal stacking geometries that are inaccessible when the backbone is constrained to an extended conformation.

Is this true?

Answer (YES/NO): NO